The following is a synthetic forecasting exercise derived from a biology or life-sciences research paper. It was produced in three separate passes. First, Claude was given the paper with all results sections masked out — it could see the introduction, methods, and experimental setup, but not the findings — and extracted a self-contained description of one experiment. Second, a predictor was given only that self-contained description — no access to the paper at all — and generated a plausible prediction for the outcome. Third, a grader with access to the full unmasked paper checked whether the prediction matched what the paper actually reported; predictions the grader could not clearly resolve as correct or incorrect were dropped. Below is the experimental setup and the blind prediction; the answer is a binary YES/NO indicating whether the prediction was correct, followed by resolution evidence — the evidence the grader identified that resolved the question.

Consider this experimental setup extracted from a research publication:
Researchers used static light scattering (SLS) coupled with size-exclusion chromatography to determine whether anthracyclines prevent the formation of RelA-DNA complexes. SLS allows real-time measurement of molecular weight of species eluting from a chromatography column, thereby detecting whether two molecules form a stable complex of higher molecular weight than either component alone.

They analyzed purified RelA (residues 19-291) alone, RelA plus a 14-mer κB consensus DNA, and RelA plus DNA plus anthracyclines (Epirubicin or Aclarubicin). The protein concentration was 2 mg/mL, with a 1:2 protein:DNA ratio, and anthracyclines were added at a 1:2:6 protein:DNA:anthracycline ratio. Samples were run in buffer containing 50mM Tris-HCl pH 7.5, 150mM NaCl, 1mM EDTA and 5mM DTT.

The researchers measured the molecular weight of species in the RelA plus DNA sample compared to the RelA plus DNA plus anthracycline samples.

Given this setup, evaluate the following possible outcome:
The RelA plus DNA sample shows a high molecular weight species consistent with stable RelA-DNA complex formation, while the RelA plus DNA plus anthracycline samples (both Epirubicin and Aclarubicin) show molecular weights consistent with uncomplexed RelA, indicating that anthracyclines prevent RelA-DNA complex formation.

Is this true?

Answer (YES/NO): NO